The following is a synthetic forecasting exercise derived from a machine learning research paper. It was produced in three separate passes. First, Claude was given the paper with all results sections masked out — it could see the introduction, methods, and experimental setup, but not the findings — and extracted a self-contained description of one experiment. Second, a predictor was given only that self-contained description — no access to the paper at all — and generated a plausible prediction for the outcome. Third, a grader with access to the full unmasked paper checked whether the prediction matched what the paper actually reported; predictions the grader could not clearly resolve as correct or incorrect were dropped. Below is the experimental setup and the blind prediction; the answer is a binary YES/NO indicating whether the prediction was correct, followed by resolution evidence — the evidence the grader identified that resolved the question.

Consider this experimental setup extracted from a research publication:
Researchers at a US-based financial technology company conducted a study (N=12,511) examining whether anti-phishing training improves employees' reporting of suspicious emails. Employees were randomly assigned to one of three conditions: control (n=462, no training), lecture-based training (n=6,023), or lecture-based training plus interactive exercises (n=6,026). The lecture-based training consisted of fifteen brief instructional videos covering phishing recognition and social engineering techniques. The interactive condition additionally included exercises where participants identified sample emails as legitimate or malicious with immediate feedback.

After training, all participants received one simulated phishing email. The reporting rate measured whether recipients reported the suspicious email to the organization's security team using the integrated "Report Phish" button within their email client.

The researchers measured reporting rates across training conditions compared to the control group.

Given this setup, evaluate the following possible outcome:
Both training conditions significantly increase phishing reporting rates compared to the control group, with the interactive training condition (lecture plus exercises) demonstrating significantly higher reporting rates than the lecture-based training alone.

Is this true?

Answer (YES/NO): NO